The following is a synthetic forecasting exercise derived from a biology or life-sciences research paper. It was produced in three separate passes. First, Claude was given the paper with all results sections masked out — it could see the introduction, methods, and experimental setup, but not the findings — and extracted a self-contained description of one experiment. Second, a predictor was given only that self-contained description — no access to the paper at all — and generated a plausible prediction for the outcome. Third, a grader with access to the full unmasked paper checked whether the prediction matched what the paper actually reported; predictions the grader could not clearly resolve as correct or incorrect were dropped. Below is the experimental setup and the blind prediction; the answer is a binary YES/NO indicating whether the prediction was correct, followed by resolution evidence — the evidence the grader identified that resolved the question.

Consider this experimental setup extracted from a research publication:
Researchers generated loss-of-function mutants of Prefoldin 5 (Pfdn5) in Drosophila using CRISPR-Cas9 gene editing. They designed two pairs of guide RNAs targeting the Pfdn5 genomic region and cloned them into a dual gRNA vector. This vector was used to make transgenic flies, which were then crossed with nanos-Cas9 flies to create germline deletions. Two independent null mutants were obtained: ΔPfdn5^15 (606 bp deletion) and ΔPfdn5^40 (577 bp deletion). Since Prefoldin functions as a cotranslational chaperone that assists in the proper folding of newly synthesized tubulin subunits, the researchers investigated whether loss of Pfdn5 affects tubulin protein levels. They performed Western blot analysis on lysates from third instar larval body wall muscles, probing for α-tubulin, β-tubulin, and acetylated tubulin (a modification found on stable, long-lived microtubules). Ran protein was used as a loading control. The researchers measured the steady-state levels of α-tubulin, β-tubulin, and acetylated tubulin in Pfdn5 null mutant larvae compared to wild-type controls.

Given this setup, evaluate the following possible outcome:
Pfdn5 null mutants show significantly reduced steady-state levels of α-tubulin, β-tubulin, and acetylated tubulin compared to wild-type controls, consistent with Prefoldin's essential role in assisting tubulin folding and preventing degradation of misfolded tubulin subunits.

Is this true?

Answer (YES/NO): YES